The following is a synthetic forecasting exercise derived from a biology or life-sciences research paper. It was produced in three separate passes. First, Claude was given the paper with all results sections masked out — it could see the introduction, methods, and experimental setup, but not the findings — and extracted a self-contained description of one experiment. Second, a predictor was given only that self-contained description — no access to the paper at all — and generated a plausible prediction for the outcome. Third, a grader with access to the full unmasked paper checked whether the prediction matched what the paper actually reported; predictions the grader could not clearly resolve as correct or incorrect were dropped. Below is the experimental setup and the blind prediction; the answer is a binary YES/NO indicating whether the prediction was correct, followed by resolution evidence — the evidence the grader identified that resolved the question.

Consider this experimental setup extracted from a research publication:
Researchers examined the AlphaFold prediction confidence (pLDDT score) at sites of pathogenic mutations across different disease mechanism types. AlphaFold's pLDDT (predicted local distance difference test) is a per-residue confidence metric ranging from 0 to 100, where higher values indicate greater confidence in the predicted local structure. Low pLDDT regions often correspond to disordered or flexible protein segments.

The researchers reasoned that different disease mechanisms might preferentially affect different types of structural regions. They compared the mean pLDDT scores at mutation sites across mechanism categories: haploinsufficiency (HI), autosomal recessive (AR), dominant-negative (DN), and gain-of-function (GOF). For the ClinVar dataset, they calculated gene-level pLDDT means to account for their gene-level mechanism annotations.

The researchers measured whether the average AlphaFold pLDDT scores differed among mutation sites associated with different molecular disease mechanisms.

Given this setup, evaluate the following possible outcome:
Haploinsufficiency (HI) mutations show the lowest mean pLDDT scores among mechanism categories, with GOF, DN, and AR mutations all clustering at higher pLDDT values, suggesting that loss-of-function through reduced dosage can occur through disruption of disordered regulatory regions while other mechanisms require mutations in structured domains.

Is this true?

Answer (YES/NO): NO